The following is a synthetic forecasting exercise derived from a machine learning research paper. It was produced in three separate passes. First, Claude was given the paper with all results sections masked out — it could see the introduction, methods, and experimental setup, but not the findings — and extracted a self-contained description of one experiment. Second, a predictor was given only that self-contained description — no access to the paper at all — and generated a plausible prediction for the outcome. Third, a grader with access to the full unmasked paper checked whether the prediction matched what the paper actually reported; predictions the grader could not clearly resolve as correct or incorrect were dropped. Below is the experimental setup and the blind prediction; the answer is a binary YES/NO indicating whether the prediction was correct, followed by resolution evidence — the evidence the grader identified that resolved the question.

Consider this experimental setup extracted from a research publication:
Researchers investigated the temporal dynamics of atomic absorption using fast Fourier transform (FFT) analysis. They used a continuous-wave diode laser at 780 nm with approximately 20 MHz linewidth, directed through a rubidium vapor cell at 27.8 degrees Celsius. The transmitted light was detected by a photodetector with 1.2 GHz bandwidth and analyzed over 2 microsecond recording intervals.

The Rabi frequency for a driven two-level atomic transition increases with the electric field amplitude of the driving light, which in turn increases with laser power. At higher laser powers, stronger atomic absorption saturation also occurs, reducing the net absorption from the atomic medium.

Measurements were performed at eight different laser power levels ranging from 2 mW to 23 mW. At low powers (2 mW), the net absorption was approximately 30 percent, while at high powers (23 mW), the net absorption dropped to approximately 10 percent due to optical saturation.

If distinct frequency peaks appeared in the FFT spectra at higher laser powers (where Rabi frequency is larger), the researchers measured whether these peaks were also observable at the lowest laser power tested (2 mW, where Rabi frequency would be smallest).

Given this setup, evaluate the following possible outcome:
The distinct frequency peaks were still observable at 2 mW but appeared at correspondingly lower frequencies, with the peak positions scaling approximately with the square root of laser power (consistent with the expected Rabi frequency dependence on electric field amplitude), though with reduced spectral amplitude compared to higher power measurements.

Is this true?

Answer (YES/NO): YES